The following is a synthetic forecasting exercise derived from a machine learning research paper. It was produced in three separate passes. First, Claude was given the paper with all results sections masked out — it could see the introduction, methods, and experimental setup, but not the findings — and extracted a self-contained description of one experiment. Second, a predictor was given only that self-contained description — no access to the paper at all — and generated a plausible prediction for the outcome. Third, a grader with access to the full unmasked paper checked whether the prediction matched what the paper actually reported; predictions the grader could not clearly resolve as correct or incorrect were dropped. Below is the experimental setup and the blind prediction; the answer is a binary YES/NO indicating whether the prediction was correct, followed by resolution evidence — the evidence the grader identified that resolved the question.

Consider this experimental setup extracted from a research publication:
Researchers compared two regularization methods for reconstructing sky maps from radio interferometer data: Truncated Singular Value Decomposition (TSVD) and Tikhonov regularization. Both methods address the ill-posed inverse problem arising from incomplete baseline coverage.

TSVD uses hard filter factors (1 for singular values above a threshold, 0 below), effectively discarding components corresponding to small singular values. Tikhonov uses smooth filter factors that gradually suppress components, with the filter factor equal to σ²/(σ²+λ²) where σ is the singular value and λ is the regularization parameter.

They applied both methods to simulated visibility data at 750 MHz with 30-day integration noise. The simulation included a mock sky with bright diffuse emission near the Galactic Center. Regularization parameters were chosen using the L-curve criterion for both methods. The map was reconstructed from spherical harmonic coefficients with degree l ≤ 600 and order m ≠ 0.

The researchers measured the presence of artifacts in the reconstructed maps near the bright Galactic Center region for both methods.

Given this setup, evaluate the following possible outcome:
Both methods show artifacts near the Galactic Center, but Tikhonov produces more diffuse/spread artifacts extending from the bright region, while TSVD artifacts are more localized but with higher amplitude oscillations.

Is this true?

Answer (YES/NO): NO